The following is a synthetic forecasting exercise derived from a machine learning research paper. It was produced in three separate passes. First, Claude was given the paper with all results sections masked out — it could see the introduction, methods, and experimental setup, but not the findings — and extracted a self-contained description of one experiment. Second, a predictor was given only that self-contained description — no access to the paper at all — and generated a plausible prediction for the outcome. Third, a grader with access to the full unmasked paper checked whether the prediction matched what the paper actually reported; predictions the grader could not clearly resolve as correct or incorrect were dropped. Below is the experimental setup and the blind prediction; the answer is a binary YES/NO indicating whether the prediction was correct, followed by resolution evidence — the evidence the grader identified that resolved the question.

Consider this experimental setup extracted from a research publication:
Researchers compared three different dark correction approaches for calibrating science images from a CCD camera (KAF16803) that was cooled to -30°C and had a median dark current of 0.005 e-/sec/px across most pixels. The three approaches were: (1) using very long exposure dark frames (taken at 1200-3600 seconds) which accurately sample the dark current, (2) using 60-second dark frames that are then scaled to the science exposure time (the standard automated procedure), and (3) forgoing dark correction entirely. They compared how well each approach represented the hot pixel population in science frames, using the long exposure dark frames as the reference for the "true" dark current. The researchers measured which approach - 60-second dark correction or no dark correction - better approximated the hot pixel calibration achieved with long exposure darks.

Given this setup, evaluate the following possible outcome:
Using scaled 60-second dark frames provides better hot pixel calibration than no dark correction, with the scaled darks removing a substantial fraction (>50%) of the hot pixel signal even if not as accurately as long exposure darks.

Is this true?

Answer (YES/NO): NO